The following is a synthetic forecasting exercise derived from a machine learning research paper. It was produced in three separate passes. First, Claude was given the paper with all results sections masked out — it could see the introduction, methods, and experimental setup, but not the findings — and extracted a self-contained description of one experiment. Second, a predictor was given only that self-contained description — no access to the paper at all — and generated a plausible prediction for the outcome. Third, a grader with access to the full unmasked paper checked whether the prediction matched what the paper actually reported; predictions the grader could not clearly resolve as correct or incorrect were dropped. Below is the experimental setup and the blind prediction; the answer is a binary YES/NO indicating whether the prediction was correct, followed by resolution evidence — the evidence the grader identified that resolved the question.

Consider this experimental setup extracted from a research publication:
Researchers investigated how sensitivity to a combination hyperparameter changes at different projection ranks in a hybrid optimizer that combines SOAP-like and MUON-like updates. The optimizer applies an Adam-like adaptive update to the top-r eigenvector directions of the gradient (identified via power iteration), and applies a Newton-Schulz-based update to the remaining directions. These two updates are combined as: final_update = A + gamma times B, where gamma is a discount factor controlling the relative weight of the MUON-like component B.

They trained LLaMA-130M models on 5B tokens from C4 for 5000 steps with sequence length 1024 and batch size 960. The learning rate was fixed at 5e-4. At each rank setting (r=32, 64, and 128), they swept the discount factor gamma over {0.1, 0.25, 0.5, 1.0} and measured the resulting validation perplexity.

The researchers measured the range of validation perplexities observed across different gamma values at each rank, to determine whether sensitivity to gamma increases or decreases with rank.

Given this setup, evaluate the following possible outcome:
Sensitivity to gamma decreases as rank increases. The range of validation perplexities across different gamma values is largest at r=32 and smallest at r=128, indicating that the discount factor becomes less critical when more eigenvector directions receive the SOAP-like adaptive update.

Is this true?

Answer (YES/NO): NO